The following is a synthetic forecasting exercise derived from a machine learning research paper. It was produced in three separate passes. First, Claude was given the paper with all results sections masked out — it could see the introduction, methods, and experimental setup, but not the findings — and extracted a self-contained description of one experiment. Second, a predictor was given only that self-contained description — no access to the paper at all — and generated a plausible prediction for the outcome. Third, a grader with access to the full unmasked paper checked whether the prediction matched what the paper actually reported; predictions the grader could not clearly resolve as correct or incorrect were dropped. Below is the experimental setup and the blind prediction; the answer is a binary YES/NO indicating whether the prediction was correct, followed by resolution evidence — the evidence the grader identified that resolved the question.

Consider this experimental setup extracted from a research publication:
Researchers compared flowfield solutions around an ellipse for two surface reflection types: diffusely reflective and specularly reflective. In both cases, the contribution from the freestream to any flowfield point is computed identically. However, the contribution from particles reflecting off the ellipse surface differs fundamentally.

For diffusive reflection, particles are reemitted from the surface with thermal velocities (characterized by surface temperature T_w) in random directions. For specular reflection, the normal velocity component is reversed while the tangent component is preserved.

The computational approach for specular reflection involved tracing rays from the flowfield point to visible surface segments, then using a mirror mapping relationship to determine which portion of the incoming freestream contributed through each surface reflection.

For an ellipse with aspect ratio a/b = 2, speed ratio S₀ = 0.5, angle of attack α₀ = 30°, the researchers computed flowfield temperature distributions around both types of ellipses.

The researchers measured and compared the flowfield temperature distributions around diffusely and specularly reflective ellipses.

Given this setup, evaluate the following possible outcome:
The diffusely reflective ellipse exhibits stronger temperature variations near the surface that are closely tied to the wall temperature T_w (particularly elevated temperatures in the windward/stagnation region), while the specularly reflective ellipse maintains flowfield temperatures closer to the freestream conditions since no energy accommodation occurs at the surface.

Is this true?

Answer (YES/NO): YES